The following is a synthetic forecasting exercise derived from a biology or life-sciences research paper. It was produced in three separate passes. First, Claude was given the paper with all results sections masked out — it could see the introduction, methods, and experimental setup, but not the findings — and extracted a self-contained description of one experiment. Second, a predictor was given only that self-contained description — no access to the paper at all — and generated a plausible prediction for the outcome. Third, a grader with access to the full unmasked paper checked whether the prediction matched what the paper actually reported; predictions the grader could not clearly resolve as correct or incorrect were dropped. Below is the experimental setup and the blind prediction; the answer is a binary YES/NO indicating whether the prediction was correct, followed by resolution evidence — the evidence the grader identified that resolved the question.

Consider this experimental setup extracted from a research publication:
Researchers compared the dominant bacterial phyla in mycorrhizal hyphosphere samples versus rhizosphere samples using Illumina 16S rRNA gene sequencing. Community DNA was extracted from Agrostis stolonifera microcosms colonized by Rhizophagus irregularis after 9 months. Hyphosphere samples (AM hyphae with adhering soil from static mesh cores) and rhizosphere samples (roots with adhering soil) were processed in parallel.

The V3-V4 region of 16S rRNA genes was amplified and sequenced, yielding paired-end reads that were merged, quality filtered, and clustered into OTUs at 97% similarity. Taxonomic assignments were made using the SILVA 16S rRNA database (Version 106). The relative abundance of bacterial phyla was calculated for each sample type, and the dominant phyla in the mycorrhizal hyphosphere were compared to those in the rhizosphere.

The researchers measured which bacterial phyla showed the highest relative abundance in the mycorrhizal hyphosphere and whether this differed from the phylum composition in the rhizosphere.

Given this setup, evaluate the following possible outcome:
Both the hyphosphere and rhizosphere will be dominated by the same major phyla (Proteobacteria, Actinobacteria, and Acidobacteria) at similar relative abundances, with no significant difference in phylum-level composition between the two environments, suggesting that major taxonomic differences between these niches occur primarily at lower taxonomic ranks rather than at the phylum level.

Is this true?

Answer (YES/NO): NO